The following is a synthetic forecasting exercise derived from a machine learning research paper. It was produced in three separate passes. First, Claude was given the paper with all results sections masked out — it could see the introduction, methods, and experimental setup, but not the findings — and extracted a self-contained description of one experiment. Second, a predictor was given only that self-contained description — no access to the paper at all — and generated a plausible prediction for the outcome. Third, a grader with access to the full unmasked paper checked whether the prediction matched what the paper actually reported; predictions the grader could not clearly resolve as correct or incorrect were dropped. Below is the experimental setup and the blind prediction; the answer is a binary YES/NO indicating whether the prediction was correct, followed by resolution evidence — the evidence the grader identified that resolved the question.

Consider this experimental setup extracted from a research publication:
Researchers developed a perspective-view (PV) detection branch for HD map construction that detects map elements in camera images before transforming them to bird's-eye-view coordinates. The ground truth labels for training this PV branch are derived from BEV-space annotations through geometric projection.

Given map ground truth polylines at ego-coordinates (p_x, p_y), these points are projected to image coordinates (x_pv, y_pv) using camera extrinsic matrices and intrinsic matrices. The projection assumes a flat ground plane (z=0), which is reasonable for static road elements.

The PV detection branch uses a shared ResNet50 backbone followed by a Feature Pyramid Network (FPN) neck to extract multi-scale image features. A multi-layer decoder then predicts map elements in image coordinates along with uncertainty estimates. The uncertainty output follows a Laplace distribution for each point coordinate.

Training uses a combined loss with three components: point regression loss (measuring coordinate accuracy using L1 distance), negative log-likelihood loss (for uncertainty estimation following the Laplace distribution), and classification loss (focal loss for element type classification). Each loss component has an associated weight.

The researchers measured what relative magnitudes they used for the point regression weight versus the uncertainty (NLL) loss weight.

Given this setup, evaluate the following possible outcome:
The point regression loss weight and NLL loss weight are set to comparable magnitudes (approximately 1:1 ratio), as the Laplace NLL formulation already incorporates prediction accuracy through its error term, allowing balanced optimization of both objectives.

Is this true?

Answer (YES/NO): NO